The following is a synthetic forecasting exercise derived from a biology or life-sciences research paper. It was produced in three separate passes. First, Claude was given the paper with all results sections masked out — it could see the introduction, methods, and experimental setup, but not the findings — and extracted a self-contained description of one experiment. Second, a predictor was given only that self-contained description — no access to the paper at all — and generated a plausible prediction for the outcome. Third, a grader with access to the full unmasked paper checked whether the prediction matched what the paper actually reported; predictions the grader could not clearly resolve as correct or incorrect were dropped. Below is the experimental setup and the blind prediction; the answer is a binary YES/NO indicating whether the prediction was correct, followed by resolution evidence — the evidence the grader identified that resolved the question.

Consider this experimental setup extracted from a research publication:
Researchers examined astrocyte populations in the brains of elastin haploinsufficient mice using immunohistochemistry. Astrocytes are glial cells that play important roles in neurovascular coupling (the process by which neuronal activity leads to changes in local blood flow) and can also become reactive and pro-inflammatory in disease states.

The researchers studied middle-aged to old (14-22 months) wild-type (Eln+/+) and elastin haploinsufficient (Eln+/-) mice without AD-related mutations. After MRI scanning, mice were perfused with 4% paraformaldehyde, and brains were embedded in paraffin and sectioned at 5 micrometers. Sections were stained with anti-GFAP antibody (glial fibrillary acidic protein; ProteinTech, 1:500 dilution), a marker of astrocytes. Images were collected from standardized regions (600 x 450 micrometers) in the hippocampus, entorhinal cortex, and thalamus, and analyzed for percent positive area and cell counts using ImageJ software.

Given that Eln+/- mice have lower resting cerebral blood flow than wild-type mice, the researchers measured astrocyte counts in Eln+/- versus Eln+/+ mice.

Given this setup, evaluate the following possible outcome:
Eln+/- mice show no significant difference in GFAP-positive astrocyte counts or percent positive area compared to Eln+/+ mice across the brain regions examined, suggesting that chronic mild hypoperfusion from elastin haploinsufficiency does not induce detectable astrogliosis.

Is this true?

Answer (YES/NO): NO